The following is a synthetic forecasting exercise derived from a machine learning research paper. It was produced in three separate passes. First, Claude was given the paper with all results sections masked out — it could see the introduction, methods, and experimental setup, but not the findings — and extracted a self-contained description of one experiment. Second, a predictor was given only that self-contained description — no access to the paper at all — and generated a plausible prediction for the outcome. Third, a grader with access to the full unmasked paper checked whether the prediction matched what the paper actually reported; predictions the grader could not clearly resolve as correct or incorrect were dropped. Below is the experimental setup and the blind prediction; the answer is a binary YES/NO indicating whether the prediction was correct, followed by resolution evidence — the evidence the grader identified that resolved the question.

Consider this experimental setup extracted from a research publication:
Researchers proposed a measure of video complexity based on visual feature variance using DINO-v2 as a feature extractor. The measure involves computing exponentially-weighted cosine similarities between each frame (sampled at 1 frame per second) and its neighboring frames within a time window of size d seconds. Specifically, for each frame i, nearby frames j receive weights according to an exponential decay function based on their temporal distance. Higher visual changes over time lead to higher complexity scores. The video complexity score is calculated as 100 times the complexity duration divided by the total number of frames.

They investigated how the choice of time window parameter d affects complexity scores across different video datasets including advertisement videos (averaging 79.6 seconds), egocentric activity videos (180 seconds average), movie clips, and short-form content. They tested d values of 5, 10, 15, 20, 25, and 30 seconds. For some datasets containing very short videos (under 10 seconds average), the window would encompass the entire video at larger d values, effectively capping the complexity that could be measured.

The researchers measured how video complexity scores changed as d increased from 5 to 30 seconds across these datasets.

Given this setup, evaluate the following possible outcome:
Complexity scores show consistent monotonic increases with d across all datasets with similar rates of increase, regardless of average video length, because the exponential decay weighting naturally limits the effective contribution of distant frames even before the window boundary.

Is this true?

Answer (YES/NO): NO